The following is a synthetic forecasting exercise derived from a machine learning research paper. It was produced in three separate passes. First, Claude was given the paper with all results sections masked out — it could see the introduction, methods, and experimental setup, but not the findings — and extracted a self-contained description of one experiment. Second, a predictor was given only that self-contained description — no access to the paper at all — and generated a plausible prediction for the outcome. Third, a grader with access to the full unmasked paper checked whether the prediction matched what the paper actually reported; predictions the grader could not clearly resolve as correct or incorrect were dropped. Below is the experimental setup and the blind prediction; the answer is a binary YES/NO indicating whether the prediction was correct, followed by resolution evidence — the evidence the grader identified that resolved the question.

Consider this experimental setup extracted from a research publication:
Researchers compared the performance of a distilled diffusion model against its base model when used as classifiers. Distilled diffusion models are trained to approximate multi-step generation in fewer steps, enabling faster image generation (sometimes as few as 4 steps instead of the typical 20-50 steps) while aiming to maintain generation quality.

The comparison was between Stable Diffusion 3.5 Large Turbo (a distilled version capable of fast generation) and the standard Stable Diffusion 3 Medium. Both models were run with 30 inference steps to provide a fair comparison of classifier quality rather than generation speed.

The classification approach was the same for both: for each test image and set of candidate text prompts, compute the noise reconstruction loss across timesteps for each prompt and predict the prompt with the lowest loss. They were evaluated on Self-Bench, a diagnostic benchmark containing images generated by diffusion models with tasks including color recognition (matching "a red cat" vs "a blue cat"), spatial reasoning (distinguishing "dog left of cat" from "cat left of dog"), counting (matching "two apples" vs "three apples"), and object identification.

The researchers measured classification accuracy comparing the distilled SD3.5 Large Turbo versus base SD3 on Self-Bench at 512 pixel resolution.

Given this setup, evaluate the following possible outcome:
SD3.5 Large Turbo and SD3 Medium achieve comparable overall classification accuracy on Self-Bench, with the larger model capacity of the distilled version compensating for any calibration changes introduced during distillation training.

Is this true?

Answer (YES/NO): NO